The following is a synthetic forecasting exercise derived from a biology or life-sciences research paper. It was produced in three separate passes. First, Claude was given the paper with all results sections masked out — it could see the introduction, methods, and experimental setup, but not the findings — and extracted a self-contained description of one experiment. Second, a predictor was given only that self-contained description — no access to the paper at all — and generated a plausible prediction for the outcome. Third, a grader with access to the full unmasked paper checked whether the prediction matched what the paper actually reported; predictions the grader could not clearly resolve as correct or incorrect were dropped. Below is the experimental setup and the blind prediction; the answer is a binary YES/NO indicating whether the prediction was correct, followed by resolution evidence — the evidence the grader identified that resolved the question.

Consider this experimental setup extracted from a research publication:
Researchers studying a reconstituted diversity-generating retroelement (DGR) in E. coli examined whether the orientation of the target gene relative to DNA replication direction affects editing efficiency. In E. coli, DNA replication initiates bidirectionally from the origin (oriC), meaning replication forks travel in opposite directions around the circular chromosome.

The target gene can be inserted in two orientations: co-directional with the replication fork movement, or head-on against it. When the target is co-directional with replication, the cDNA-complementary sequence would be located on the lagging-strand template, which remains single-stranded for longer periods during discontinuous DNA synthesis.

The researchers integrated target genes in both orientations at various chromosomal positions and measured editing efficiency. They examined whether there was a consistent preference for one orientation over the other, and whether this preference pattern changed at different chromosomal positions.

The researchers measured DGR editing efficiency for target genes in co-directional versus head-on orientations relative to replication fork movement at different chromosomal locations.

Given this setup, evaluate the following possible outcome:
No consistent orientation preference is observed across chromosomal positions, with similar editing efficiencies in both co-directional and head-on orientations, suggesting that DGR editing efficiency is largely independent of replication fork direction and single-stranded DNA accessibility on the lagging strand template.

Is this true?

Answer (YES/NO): NO